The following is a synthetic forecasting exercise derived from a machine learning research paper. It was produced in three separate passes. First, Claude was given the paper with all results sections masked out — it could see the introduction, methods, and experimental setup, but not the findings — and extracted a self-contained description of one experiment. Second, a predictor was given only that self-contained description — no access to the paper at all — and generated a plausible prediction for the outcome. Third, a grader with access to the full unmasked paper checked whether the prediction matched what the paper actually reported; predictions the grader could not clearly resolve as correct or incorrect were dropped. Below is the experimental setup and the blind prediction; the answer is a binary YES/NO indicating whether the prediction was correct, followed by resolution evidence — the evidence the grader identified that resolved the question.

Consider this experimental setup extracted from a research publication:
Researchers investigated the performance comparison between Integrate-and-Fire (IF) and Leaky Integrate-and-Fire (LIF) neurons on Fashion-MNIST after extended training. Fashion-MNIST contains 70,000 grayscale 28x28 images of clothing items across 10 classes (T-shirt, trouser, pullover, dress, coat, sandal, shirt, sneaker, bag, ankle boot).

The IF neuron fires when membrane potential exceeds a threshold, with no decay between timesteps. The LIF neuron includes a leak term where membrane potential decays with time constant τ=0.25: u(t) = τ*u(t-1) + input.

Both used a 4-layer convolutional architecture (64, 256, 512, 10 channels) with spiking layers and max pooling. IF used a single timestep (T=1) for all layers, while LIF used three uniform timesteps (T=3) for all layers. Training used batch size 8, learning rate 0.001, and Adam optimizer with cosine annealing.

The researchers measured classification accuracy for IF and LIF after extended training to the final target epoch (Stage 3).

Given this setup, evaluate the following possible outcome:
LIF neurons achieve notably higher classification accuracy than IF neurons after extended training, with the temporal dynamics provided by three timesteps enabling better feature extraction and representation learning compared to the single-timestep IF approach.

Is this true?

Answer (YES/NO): NO